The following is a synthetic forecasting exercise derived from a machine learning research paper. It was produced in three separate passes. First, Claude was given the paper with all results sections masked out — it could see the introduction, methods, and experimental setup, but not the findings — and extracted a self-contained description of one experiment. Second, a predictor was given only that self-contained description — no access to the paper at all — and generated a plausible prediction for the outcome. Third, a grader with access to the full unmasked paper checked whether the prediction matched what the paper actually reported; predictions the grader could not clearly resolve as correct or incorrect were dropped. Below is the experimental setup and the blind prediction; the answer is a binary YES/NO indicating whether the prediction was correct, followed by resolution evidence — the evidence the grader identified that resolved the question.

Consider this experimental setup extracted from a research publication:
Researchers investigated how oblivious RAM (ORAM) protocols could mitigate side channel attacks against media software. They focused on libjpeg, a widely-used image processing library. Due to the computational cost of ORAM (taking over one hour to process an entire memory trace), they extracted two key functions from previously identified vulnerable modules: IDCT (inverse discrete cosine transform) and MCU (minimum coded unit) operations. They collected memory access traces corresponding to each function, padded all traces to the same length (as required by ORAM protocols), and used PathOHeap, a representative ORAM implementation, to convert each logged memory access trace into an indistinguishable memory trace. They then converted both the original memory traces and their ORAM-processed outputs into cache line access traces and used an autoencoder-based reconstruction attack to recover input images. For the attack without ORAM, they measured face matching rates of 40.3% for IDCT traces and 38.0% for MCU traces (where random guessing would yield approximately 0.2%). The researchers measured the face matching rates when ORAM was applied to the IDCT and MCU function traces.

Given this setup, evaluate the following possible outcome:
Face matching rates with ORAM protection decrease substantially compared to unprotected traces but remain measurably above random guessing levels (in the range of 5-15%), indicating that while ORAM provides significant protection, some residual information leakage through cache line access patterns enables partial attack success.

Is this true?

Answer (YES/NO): NO